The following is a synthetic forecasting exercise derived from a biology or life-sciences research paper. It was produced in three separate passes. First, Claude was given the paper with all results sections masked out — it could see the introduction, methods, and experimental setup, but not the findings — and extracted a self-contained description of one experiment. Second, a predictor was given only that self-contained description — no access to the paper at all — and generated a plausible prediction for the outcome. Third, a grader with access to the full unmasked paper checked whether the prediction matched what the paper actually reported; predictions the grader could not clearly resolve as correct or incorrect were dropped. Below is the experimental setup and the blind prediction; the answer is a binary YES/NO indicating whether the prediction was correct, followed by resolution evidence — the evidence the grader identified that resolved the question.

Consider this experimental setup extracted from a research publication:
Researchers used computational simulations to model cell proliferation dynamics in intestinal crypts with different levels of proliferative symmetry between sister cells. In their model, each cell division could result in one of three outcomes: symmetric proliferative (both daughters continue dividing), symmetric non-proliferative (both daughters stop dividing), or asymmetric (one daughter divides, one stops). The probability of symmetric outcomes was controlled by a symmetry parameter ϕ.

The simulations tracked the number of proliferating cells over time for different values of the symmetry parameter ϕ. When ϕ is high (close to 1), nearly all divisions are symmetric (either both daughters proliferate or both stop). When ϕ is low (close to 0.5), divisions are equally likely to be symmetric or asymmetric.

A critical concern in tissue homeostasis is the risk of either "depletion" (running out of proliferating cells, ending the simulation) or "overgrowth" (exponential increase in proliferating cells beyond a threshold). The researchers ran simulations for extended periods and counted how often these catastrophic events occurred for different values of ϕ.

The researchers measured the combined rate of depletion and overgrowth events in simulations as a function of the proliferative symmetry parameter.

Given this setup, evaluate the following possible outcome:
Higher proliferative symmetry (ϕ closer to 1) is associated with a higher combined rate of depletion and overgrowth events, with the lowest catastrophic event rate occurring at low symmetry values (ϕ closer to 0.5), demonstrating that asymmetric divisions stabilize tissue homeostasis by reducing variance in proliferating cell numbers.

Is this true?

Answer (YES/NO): NO